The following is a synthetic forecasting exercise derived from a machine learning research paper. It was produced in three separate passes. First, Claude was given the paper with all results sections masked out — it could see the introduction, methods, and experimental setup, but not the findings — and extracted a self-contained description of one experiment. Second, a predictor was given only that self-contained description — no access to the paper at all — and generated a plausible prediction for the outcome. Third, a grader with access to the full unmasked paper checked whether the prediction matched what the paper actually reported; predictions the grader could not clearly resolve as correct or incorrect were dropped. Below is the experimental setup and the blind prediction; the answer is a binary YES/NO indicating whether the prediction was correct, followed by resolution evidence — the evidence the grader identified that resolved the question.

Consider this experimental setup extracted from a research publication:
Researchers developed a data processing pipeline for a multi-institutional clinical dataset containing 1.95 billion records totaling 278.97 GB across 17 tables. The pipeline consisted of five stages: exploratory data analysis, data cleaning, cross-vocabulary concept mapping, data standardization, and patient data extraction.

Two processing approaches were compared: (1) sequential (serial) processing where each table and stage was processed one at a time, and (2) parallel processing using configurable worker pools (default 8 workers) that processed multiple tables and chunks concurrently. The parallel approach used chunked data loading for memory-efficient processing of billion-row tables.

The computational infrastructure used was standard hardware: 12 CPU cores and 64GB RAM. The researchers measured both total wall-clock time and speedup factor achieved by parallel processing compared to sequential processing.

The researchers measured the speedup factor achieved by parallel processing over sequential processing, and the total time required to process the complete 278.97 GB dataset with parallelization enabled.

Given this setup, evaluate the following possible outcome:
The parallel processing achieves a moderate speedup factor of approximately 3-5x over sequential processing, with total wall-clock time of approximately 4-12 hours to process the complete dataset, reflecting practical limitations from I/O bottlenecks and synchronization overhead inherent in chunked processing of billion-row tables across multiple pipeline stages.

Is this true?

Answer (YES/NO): NO